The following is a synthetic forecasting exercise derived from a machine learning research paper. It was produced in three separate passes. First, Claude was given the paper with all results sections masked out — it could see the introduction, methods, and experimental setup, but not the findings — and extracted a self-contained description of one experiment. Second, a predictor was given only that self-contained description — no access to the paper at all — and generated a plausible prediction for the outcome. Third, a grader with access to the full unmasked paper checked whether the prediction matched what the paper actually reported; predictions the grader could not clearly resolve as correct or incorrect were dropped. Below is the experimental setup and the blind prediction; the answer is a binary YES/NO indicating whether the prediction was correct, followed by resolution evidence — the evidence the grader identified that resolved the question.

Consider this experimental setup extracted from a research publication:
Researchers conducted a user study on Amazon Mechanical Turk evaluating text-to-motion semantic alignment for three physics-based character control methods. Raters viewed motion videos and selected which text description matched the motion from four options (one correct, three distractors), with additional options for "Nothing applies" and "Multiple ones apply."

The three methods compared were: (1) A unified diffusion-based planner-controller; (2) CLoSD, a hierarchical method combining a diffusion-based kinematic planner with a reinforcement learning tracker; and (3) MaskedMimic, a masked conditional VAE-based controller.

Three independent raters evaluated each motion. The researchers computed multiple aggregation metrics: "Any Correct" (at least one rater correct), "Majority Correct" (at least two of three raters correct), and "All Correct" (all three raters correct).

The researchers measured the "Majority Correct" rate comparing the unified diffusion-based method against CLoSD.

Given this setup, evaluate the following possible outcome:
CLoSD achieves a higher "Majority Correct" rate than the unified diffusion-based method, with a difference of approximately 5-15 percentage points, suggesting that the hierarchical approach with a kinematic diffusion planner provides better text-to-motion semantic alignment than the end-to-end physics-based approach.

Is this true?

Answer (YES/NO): YES